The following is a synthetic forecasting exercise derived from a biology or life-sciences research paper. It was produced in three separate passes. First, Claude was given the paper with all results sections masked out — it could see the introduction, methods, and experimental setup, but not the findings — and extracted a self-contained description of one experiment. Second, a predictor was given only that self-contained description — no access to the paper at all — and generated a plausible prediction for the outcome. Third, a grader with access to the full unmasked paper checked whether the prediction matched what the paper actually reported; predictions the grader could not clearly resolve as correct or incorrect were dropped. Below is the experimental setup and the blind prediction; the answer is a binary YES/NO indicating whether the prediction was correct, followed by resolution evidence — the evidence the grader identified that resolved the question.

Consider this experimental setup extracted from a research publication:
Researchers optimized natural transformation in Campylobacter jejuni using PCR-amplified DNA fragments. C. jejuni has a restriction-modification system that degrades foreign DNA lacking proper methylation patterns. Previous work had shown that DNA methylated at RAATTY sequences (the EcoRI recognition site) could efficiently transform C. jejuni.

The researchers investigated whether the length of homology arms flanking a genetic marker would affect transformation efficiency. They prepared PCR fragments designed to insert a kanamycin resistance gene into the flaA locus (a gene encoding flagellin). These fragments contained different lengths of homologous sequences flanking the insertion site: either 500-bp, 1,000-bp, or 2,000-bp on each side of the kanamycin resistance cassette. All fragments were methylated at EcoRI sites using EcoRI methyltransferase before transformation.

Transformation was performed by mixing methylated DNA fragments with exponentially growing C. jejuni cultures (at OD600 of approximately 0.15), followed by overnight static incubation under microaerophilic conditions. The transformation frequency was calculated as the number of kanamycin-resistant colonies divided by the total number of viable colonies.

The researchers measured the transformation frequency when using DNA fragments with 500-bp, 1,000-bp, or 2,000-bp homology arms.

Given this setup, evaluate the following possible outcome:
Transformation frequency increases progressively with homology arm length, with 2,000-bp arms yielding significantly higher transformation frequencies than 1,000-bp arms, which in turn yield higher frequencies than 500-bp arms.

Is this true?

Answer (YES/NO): NO